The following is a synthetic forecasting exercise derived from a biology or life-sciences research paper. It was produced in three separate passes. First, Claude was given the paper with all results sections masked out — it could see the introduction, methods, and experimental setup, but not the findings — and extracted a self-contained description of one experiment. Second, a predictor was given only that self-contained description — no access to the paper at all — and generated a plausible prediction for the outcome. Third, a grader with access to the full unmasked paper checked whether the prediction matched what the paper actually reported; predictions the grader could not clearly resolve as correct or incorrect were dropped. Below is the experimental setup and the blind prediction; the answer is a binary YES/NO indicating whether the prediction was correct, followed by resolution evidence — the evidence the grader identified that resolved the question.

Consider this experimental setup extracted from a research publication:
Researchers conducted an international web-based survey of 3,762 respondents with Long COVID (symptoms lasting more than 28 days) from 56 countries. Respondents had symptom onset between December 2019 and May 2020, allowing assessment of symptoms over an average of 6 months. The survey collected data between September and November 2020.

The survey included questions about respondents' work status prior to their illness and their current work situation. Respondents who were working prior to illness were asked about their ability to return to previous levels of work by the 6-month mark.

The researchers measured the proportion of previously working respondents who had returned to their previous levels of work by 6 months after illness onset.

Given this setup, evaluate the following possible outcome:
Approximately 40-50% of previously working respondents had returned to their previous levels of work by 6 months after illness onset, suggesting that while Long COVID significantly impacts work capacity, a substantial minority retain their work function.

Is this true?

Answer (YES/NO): NO